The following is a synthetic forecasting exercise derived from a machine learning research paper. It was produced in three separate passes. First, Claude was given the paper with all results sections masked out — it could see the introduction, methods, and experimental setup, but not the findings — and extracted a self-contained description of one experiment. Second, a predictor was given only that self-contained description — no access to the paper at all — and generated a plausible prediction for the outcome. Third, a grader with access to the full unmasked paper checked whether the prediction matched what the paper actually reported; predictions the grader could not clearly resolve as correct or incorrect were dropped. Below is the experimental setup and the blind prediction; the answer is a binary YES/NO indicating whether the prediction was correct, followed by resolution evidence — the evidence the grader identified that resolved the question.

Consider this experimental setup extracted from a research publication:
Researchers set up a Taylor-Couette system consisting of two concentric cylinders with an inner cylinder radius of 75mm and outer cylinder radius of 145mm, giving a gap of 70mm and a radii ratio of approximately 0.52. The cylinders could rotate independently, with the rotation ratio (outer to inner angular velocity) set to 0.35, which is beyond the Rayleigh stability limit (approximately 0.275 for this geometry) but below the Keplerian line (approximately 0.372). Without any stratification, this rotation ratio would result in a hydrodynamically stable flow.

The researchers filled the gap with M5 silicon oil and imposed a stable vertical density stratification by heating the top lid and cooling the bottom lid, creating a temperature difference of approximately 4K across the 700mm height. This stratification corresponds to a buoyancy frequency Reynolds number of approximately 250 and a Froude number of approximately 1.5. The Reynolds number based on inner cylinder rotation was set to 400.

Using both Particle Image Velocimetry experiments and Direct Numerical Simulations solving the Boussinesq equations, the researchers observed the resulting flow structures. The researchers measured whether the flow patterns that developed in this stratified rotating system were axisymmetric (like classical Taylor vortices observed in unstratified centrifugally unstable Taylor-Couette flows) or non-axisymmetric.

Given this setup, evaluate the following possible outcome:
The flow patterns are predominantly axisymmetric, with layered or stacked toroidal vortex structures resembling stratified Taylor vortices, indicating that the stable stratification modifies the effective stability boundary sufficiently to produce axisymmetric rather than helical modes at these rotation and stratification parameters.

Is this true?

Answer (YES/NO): NO